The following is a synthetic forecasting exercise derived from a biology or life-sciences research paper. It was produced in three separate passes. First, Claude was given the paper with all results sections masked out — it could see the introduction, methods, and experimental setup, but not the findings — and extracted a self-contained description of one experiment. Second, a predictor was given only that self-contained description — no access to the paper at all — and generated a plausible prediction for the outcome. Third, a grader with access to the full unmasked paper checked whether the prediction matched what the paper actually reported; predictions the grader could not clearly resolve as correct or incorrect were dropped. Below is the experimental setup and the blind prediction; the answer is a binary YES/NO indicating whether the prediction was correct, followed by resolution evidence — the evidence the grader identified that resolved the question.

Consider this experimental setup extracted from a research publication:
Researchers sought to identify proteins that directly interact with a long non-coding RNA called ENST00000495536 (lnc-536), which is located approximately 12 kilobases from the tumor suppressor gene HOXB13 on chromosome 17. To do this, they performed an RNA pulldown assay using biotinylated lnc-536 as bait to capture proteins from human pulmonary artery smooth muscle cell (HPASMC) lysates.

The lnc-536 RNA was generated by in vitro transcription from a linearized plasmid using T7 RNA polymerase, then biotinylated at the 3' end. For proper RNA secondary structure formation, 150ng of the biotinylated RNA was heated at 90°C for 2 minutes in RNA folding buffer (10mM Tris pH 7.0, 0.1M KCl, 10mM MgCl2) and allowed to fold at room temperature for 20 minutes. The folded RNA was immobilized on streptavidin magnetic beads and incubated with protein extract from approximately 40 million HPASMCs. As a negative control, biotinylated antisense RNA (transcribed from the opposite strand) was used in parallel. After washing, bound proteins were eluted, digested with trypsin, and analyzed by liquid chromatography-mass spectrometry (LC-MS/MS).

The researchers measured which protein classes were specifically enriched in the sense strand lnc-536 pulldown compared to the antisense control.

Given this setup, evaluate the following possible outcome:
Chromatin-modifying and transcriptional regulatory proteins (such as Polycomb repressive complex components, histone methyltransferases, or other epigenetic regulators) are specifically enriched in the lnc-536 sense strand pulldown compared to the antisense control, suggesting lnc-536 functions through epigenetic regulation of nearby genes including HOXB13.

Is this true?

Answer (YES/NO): NO